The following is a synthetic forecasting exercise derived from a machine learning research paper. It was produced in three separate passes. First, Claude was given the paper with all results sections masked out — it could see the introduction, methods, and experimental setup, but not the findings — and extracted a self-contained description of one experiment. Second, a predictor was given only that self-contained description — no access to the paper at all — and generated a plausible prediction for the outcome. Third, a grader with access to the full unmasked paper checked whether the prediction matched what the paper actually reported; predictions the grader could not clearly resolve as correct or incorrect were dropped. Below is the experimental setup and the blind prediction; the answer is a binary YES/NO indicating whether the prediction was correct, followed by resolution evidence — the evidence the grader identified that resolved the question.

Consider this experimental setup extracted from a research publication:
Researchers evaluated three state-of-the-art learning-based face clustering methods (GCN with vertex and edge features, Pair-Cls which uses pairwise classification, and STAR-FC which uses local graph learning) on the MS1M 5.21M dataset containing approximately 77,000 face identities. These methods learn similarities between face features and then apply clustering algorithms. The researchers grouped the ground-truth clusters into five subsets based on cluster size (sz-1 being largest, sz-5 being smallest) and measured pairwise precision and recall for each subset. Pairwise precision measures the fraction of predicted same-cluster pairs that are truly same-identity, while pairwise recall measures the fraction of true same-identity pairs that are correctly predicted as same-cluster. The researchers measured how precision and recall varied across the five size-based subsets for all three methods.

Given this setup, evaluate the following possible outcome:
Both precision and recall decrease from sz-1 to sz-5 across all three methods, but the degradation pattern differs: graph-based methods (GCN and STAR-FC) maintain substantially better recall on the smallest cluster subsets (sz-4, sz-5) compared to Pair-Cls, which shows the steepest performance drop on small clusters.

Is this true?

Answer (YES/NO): NO